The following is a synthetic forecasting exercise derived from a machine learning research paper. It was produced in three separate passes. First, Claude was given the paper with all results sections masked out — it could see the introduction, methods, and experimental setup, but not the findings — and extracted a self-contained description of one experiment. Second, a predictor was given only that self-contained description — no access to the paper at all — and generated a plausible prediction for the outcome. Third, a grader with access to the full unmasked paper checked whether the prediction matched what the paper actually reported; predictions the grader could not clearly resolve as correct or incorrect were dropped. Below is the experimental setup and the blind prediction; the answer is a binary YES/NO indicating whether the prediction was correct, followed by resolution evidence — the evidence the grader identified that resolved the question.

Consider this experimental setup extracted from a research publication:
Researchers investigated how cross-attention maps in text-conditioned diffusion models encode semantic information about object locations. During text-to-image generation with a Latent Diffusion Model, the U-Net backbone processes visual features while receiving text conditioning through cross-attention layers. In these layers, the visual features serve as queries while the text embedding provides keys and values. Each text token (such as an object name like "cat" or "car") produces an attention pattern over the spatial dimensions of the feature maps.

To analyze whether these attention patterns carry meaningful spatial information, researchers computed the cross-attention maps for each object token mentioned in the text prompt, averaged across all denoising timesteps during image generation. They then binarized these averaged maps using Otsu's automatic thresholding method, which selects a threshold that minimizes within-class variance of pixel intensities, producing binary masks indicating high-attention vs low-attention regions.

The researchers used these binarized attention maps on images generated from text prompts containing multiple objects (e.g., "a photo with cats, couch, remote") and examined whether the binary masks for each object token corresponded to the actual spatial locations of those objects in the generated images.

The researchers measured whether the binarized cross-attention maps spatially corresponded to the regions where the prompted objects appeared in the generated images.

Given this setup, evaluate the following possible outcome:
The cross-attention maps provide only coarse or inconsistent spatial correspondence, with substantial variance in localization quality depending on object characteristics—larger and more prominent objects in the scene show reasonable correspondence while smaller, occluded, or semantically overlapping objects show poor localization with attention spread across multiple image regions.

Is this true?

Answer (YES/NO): NO